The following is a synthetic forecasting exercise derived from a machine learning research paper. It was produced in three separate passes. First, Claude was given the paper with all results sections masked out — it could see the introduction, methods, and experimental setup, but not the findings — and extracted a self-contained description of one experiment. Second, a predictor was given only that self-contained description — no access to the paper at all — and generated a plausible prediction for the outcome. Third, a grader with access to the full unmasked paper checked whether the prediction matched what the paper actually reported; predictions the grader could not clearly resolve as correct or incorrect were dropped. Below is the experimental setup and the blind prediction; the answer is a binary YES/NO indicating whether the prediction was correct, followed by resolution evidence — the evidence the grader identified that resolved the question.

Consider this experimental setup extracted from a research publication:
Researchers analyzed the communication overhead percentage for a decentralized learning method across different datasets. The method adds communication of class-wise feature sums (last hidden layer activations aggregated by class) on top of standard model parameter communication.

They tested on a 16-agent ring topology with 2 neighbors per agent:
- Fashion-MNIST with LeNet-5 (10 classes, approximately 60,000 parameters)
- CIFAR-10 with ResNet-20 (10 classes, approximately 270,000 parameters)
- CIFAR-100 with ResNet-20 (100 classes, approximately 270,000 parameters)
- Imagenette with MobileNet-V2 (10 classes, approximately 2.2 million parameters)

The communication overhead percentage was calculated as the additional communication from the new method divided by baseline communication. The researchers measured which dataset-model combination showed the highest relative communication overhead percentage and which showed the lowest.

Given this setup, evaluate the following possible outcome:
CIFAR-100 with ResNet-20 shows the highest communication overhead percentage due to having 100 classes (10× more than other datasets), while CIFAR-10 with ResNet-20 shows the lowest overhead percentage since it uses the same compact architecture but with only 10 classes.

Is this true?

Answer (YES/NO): YES